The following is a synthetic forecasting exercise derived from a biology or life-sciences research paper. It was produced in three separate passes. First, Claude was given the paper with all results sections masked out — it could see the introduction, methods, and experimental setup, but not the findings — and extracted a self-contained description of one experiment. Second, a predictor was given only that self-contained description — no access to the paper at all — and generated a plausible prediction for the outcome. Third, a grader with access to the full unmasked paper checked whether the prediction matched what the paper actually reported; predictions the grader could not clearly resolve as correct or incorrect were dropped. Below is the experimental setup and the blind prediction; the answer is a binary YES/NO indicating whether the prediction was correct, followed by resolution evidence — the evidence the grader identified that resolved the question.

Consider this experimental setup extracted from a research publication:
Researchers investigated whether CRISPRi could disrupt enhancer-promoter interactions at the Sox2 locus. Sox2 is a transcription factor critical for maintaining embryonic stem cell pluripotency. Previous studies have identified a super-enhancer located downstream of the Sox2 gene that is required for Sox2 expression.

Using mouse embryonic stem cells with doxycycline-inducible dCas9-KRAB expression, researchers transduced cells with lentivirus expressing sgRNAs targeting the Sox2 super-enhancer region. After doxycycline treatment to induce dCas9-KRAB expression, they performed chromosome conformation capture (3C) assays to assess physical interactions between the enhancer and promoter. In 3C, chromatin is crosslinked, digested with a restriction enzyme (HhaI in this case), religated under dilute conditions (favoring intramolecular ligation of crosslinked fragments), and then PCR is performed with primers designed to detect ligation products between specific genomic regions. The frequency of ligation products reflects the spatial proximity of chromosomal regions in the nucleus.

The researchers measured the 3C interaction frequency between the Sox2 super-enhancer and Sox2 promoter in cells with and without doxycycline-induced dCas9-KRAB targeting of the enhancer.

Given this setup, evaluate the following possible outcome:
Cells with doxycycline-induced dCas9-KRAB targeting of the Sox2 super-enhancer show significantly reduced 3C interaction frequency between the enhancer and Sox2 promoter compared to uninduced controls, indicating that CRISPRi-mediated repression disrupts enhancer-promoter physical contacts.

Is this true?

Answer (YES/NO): YES